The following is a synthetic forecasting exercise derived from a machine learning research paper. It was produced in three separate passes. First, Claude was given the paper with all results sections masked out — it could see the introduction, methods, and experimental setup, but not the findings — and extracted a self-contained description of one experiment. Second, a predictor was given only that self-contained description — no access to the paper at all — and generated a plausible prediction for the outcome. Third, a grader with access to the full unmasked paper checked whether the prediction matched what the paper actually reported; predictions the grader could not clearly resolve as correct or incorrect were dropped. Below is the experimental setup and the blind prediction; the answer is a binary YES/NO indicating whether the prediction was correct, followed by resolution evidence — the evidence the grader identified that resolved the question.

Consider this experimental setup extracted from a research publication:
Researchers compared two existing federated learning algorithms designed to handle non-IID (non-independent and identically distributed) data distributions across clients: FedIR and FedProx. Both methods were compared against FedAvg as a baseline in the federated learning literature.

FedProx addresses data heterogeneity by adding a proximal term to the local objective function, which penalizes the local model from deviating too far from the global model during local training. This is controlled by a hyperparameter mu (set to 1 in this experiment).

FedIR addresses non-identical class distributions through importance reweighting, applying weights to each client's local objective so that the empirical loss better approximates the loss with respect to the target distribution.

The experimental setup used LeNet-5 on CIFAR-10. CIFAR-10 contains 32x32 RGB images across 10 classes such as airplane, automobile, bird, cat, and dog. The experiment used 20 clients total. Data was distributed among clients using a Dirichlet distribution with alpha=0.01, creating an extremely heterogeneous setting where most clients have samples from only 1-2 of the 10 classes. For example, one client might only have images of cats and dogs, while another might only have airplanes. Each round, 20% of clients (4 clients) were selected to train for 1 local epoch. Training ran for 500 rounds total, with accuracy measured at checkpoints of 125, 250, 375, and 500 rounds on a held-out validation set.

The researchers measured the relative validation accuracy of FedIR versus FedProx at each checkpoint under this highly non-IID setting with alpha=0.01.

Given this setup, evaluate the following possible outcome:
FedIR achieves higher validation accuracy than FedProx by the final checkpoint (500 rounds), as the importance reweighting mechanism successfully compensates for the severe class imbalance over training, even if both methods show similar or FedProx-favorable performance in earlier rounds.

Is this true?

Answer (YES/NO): NO